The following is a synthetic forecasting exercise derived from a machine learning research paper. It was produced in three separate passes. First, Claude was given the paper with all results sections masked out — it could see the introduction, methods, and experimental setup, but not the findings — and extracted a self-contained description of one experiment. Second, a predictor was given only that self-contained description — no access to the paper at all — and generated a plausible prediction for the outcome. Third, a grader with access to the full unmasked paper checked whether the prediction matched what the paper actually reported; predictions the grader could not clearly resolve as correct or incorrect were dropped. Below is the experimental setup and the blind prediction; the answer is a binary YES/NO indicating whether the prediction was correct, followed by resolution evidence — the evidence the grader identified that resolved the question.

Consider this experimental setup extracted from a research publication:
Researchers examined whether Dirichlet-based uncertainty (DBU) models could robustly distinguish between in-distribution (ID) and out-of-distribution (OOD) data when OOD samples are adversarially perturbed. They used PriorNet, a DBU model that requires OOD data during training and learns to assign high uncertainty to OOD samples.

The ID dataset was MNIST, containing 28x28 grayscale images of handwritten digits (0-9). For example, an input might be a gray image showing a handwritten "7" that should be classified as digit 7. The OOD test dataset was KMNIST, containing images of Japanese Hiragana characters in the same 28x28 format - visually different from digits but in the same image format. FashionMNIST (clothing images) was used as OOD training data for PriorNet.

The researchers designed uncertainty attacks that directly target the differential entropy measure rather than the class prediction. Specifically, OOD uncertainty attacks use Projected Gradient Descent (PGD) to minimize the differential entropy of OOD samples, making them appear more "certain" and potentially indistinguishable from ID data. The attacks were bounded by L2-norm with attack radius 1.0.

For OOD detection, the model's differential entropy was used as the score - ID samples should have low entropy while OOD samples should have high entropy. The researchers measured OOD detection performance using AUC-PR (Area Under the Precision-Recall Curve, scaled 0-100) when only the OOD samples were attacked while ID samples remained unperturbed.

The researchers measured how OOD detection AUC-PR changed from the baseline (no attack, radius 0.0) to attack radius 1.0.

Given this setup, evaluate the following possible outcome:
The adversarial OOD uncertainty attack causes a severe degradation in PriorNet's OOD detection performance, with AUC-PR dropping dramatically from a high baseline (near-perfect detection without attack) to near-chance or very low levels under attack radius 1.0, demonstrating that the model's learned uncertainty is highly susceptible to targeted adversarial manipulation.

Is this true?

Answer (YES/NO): NO